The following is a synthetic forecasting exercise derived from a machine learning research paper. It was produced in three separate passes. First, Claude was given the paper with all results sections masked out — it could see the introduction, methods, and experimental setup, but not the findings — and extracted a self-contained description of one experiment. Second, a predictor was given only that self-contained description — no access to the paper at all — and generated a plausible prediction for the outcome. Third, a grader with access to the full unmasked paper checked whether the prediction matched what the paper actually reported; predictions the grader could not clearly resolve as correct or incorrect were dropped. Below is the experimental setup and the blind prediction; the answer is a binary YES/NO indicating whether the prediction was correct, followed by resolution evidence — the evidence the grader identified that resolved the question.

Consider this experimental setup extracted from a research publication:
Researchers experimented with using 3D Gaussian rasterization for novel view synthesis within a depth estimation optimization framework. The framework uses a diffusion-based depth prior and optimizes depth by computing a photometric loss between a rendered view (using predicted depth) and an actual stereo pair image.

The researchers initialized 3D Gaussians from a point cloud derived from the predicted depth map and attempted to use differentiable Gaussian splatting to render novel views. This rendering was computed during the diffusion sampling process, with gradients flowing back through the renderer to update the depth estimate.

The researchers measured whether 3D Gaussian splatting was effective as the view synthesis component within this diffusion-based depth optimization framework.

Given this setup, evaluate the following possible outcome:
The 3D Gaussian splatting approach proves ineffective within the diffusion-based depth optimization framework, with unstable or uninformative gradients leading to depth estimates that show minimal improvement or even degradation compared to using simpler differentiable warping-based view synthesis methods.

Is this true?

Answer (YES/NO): NO